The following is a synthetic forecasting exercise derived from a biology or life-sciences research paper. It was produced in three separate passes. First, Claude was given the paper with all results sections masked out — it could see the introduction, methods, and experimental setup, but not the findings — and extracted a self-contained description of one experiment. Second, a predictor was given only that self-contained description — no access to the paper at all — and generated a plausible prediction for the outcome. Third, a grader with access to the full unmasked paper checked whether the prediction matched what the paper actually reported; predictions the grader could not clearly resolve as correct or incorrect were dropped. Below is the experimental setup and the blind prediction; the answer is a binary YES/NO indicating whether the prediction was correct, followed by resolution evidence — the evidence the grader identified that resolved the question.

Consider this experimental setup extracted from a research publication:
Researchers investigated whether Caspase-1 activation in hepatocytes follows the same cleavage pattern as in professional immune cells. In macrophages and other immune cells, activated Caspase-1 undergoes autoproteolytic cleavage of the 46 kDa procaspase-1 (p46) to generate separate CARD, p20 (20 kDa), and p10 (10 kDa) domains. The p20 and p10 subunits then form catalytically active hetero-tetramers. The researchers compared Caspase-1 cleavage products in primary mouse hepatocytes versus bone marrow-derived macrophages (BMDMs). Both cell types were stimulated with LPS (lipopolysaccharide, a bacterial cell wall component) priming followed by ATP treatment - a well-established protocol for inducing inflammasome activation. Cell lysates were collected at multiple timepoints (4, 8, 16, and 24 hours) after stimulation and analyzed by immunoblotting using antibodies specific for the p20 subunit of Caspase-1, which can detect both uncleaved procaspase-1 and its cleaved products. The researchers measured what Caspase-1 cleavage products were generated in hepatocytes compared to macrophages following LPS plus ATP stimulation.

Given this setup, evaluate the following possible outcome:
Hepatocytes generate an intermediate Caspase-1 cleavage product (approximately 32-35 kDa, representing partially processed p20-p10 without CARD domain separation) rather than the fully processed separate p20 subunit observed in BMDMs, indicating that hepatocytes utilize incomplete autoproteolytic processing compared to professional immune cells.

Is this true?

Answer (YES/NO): YES